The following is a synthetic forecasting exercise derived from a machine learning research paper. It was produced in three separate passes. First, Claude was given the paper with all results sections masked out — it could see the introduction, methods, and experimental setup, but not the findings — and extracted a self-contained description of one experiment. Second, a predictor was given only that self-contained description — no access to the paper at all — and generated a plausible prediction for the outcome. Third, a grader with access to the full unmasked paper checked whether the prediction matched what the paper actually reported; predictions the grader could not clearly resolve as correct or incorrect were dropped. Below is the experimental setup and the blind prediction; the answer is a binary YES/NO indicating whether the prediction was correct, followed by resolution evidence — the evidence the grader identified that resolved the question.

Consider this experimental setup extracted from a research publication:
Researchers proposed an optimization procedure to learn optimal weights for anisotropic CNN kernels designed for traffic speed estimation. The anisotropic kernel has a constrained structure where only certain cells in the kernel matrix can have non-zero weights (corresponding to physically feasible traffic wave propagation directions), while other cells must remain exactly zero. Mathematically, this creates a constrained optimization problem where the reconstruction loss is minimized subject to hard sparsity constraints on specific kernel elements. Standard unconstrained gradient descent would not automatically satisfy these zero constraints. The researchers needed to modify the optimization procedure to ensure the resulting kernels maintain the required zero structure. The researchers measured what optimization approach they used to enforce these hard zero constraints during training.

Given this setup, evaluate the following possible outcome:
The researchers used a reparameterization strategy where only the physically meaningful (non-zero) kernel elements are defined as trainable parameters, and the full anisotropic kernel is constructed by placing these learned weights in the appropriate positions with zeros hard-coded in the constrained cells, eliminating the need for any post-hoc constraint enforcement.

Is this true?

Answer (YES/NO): NO